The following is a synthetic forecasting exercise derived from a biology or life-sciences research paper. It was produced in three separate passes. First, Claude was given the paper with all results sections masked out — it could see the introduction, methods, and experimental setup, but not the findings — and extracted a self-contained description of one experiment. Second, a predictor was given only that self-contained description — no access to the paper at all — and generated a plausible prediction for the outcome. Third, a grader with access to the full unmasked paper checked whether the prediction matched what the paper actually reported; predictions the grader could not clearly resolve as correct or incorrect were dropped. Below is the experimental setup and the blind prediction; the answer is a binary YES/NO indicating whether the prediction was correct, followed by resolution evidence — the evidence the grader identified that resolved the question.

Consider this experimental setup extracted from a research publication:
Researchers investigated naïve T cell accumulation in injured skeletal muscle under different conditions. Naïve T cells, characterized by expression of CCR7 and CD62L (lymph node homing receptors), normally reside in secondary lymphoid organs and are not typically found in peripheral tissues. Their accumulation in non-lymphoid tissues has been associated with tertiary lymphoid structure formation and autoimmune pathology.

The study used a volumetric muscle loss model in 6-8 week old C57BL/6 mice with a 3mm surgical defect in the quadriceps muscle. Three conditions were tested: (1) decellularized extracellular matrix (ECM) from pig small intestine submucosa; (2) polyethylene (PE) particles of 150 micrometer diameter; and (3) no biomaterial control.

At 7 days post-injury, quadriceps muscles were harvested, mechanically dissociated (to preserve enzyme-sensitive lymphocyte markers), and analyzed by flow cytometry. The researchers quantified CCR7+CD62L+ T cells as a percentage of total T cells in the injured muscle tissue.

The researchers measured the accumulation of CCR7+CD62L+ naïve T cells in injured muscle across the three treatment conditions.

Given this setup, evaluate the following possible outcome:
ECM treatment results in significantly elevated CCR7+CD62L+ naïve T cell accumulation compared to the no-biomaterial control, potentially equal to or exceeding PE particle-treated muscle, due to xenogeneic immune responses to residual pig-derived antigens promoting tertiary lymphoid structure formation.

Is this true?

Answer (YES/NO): NO